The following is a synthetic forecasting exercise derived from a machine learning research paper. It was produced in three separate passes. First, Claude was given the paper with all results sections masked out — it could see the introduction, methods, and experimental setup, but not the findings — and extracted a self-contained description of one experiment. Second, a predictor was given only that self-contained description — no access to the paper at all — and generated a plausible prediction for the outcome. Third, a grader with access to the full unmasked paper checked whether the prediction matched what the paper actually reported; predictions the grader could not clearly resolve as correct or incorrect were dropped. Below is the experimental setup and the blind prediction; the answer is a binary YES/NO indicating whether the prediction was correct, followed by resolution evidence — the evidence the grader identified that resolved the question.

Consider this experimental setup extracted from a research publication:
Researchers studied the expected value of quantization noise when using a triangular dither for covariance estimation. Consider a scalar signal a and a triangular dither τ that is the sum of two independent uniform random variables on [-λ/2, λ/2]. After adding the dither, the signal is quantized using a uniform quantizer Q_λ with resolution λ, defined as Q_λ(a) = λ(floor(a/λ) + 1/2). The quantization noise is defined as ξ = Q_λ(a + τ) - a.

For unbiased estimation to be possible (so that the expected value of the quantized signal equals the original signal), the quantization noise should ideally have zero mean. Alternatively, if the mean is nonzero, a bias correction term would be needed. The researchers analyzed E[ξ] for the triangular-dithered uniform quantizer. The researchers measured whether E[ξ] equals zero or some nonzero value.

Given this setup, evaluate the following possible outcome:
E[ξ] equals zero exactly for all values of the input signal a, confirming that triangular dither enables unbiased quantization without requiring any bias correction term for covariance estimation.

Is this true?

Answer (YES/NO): YES